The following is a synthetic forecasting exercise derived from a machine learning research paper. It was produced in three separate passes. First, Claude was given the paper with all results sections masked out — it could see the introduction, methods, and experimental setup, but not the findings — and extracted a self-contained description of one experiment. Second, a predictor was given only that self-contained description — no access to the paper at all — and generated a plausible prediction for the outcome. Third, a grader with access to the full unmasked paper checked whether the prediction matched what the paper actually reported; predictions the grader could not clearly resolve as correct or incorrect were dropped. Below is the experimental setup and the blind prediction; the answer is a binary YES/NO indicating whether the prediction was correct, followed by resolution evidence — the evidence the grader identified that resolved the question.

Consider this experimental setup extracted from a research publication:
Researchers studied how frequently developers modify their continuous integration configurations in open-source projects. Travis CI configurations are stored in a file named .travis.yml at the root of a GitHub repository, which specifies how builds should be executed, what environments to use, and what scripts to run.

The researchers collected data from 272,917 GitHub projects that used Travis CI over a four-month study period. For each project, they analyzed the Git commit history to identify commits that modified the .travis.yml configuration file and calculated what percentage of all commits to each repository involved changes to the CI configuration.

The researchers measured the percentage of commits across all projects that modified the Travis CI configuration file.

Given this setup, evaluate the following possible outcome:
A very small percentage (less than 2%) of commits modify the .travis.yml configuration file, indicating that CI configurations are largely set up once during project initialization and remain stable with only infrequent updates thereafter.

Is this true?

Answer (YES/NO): NO